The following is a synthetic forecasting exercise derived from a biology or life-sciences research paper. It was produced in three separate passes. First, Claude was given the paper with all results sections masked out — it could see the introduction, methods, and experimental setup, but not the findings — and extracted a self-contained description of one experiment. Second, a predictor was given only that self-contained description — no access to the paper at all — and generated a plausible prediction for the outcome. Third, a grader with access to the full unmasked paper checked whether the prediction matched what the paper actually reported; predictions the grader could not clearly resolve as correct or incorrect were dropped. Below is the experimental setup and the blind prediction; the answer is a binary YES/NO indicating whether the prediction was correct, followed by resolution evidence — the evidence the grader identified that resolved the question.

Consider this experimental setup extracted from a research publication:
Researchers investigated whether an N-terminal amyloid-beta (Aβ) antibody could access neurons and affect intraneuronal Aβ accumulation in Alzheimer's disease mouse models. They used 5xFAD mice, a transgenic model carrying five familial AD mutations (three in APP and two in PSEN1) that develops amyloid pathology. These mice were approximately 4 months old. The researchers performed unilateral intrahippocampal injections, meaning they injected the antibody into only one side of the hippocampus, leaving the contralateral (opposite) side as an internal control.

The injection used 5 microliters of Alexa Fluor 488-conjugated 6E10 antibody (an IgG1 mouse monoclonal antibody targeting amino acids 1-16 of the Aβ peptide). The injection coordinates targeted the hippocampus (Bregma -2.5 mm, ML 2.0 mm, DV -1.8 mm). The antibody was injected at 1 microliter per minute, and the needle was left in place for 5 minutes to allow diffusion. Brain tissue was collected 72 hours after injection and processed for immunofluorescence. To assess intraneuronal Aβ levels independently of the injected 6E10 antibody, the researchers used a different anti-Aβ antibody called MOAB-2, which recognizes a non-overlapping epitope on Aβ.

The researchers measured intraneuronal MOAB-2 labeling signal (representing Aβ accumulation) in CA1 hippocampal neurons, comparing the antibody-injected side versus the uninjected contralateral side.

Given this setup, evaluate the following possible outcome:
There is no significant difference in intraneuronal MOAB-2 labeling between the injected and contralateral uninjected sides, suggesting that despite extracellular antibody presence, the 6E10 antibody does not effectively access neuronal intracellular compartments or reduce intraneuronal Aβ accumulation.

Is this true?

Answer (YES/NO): NO